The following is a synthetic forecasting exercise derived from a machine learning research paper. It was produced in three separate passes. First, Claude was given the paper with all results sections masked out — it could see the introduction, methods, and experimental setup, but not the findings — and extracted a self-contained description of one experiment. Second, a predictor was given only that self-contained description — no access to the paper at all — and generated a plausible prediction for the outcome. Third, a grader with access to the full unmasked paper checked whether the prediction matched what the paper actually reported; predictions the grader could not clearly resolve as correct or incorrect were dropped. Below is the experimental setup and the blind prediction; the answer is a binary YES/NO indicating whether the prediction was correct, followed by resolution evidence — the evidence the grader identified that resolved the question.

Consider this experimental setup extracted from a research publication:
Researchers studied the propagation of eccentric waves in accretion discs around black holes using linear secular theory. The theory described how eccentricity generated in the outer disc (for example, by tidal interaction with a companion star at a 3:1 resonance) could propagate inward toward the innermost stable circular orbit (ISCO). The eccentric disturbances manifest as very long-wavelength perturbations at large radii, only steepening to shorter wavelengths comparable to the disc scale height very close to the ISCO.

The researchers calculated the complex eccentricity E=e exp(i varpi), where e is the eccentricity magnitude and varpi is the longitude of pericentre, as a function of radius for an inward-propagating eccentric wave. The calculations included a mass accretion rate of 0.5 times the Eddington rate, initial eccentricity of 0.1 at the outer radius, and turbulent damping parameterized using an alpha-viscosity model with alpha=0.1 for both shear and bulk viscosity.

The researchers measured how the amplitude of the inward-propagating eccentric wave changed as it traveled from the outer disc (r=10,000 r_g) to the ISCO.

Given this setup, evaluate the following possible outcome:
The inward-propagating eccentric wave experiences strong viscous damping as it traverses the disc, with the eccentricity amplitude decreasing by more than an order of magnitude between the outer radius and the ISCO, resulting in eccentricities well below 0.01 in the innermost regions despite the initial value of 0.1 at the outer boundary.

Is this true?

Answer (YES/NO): NO